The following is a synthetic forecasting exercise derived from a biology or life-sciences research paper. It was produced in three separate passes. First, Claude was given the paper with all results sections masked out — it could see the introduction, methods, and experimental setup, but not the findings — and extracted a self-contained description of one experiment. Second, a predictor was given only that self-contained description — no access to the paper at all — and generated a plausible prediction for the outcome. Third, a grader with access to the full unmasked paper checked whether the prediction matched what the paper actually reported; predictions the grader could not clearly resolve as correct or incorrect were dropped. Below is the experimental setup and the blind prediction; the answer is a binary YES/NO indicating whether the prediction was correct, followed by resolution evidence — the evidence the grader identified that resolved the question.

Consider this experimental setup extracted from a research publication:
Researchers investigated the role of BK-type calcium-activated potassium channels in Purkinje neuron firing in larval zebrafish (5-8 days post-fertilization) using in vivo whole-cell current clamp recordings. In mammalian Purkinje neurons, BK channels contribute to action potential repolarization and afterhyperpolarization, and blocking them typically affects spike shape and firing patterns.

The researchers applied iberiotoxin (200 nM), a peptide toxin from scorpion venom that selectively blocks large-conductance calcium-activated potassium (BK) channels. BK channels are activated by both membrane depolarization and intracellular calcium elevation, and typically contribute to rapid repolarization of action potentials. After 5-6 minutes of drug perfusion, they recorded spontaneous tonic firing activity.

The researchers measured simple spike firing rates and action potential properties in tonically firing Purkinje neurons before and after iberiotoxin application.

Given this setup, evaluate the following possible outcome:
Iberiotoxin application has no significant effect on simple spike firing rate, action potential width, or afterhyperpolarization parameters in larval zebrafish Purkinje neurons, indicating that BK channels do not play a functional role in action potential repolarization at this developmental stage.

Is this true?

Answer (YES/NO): NO